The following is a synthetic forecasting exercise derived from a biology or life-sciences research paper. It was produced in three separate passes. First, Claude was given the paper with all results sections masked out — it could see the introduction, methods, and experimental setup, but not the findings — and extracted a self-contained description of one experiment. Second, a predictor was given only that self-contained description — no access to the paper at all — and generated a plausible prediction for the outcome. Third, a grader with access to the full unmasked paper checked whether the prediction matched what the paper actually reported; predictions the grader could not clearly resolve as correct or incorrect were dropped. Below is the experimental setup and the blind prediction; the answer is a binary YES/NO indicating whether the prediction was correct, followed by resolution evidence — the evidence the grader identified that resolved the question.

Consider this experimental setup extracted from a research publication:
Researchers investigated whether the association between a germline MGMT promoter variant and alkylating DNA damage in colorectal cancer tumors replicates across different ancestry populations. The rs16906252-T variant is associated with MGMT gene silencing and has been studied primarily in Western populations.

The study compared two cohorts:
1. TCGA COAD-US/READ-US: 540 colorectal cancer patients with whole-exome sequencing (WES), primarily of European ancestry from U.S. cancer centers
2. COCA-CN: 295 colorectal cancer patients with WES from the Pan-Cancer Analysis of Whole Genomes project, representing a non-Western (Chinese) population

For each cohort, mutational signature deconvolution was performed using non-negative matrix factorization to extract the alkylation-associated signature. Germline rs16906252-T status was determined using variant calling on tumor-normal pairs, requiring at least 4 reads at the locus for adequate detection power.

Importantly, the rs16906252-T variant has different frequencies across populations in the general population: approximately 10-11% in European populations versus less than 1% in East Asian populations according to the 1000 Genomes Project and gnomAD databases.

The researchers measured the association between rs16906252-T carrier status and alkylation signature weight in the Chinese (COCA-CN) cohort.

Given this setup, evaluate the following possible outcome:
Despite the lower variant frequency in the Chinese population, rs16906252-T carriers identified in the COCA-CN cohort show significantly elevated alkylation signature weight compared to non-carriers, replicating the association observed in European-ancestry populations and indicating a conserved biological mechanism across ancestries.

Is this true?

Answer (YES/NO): NO